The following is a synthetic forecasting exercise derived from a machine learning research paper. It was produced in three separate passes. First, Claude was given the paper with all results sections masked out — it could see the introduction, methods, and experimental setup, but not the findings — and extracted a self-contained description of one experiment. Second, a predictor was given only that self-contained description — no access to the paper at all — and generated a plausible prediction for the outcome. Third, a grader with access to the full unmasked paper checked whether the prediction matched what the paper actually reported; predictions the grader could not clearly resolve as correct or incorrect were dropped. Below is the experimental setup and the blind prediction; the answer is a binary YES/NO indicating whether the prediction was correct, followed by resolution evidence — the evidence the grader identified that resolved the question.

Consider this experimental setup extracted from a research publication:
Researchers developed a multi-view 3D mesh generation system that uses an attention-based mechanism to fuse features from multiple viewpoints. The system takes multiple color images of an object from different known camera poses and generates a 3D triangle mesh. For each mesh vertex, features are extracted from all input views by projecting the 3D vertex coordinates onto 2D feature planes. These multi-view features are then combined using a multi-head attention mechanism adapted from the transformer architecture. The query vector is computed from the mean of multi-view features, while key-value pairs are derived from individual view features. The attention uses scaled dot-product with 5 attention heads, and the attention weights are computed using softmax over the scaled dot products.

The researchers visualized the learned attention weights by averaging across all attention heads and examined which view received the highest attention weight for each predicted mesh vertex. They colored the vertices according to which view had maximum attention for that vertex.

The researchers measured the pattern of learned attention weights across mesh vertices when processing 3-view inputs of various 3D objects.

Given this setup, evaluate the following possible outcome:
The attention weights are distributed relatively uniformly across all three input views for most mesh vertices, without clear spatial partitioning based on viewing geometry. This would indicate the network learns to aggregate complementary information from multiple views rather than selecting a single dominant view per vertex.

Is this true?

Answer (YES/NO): NO